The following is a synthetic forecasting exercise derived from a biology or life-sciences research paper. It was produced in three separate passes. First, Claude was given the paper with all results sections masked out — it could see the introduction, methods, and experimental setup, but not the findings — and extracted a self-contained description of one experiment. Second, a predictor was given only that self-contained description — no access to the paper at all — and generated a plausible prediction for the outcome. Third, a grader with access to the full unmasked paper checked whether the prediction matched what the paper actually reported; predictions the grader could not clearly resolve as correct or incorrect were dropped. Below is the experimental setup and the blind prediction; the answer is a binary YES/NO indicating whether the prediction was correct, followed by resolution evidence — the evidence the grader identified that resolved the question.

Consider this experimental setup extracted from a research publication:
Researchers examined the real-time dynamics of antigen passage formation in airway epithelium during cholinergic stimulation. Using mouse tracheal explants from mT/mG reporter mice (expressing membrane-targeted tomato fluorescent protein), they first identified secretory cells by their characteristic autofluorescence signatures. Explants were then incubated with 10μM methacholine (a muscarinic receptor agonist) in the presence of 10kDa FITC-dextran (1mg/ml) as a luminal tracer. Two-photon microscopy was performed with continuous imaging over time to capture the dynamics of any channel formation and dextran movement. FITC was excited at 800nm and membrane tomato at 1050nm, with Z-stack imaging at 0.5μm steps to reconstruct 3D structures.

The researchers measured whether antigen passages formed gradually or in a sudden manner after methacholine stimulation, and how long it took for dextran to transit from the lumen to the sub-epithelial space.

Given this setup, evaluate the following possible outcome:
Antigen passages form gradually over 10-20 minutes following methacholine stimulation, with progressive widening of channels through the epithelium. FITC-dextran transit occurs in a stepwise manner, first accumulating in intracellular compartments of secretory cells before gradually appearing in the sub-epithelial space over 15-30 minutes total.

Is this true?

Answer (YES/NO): NO